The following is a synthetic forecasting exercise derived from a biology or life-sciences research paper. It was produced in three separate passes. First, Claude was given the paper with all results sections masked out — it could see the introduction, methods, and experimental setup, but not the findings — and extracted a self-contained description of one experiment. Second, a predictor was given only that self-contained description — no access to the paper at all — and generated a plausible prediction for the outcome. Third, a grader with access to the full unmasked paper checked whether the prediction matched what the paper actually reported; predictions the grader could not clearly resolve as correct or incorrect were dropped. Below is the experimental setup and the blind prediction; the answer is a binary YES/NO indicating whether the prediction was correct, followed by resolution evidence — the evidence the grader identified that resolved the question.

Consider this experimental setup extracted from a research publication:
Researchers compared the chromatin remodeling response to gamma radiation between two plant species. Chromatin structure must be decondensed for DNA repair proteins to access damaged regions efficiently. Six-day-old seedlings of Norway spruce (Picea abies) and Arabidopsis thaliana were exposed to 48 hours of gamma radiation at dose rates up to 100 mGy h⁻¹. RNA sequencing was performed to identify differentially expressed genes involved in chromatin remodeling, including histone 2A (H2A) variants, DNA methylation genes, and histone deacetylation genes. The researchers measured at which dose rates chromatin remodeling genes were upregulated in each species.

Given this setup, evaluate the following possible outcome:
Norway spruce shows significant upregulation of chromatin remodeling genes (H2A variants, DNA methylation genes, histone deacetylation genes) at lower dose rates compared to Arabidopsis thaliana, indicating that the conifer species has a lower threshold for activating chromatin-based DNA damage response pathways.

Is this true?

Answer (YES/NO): NO